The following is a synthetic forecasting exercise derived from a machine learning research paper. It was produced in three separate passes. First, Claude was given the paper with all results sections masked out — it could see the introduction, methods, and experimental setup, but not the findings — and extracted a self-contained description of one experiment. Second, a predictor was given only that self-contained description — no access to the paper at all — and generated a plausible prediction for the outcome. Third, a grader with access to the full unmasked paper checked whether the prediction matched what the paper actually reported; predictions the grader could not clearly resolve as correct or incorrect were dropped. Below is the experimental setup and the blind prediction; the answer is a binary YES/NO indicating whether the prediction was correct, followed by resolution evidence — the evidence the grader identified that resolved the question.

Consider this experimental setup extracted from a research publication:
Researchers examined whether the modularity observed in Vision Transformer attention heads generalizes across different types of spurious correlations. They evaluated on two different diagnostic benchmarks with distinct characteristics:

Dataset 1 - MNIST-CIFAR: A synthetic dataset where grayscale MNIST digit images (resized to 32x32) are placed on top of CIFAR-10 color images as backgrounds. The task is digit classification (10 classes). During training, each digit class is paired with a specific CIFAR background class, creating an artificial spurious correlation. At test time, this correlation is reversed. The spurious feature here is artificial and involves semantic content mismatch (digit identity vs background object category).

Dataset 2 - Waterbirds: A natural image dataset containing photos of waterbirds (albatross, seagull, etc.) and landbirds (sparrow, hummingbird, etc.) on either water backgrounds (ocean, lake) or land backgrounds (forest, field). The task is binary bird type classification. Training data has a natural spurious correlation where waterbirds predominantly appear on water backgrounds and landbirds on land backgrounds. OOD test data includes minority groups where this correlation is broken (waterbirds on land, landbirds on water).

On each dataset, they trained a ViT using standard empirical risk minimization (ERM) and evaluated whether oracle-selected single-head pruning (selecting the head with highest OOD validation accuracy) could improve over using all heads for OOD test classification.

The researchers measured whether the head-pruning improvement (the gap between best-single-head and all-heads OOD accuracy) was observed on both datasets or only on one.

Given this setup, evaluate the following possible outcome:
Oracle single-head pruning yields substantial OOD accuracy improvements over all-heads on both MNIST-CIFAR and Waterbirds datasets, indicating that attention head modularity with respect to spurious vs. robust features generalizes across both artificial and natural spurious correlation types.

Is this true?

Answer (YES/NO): NO